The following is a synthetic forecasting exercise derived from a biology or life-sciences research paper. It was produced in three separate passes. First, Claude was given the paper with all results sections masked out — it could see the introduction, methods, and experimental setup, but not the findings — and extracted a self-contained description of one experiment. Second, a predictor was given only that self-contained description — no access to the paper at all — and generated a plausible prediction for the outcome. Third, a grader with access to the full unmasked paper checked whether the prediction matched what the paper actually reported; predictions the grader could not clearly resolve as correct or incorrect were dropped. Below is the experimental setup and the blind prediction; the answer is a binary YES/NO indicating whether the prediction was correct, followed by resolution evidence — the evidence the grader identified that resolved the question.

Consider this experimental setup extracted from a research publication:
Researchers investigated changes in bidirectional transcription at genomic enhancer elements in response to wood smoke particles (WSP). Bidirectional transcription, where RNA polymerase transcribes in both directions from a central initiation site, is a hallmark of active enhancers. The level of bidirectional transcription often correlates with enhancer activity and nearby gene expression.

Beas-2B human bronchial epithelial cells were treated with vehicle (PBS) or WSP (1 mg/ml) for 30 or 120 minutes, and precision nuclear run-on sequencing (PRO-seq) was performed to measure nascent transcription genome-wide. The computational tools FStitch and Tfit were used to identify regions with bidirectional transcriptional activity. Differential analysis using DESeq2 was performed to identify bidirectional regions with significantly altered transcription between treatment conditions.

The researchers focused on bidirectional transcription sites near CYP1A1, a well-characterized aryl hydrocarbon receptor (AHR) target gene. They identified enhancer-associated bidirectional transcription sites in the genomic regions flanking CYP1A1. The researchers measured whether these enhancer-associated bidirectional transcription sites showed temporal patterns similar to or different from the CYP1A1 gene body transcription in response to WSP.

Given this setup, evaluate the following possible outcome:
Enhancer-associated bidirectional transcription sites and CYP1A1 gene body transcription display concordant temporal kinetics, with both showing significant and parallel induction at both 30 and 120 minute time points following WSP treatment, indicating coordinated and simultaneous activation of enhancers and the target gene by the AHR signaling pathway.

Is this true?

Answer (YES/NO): NO